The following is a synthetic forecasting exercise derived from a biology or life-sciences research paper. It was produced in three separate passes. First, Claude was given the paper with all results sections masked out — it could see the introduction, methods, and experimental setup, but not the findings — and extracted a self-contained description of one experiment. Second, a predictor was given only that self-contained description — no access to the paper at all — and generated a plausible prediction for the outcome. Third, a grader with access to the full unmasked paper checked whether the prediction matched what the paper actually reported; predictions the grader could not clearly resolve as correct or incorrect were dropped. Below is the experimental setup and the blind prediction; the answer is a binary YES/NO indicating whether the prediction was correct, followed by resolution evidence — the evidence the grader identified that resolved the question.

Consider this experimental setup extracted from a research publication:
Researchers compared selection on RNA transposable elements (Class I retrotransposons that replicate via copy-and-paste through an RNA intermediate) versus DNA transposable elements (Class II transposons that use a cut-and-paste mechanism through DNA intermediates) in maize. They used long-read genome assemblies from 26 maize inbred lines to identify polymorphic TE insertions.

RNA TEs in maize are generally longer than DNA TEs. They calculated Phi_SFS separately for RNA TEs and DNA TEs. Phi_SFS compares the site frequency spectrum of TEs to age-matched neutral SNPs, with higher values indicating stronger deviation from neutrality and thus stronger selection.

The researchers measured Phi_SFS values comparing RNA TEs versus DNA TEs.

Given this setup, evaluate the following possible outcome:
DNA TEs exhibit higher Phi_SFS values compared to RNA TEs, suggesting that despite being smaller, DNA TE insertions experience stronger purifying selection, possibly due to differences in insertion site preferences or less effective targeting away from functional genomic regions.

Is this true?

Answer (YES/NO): NO